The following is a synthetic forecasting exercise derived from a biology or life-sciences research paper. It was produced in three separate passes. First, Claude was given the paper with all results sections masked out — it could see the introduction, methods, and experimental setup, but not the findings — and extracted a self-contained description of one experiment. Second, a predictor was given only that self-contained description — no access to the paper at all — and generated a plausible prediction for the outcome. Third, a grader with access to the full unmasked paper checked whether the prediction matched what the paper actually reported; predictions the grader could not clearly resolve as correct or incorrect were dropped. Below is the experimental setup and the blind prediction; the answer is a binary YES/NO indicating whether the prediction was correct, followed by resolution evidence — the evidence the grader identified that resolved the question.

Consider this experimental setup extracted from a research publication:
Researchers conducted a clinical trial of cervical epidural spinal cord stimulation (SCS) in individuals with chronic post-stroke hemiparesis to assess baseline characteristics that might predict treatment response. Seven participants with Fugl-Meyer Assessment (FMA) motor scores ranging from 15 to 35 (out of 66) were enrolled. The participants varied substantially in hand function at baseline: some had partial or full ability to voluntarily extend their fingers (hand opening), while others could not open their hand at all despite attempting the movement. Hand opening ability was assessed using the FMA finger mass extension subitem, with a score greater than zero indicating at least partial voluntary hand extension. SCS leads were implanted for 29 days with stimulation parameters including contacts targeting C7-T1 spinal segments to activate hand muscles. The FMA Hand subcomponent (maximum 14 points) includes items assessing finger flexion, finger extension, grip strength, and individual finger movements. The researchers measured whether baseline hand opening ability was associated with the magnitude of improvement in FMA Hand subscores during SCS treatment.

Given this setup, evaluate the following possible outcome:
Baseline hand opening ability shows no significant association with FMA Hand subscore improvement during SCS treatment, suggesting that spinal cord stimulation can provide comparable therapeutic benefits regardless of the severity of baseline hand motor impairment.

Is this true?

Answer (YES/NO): NO